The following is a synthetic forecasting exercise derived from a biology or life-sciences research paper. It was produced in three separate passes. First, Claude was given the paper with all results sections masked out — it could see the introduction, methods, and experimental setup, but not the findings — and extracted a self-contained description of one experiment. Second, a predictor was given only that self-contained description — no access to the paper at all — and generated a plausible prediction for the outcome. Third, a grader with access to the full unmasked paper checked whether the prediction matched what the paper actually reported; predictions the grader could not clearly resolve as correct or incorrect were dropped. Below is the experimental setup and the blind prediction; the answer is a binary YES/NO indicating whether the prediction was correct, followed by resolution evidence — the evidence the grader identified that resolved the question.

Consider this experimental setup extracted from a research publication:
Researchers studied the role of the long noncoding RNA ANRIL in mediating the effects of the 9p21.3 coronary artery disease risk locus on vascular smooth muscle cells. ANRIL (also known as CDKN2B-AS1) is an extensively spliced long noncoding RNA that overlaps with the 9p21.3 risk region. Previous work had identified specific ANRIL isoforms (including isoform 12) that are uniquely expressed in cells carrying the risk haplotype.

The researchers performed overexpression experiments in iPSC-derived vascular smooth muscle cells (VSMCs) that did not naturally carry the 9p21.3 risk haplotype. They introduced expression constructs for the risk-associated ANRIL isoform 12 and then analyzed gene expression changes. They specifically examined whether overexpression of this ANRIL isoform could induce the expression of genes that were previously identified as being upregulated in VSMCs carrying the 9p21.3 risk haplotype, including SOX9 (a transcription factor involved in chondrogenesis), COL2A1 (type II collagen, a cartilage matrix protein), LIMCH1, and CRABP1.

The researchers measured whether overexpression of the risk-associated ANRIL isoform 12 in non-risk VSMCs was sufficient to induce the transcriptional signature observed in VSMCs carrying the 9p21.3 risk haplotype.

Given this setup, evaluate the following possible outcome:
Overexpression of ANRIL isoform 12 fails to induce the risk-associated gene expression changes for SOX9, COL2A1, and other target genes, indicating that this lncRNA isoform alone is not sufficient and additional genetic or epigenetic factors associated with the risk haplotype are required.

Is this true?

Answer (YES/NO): NO